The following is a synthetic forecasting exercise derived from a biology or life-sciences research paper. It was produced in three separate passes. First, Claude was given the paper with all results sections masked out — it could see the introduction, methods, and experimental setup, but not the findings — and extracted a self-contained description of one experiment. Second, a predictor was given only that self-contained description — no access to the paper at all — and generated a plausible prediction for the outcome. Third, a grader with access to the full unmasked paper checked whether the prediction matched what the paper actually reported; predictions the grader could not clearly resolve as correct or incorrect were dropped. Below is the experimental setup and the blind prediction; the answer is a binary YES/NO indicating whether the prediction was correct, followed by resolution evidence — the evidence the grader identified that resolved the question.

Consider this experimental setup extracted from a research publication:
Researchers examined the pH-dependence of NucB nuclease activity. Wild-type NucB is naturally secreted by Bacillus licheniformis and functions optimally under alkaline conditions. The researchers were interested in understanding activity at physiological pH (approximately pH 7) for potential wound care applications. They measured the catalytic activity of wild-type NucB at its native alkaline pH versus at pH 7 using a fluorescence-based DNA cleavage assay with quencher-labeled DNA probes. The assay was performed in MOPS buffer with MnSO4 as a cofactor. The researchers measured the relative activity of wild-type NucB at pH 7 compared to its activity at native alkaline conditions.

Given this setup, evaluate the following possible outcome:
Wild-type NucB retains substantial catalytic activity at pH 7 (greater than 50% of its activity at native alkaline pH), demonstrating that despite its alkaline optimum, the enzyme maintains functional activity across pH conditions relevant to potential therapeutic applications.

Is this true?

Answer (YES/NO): NO